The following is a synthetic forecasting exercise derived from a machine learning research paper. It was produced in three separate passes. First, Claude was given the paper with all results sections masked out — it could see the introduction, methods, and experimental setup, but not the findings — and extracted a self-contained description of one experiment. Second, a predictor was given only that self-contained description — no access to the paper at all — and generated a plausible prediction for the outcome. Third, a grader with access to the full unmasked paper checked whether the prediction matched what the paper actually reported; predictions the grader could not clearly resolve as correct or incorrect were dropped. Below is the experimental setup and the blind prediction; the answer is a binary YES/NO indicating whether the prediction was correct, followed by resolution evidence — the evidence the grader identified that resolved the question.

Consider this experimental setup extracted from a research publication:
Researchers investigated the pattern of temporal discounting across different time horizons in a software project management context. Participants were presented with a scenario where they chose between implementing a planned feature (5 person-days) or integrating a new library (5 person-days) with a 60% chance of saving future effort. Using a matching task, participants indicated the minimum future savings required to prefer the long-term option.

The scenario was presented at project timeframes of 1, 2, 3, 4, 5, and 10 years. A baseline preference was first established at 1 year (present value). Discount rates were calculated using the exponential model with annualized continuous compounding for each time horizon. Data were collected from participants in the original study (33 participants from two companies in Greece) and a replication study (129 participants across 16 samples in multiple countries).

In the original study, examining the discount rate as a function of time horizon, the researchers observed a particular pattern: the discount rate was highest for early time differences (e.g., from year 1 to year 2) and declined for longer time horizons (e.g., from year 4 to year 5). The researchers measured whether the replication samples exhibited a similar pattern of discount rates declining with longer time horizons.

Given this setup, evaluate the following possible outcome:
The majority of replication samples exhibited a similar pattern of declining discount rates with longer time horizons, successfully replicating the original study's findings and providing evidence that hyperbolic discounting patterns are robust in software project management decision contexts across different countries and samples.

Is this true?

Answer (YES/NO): YES